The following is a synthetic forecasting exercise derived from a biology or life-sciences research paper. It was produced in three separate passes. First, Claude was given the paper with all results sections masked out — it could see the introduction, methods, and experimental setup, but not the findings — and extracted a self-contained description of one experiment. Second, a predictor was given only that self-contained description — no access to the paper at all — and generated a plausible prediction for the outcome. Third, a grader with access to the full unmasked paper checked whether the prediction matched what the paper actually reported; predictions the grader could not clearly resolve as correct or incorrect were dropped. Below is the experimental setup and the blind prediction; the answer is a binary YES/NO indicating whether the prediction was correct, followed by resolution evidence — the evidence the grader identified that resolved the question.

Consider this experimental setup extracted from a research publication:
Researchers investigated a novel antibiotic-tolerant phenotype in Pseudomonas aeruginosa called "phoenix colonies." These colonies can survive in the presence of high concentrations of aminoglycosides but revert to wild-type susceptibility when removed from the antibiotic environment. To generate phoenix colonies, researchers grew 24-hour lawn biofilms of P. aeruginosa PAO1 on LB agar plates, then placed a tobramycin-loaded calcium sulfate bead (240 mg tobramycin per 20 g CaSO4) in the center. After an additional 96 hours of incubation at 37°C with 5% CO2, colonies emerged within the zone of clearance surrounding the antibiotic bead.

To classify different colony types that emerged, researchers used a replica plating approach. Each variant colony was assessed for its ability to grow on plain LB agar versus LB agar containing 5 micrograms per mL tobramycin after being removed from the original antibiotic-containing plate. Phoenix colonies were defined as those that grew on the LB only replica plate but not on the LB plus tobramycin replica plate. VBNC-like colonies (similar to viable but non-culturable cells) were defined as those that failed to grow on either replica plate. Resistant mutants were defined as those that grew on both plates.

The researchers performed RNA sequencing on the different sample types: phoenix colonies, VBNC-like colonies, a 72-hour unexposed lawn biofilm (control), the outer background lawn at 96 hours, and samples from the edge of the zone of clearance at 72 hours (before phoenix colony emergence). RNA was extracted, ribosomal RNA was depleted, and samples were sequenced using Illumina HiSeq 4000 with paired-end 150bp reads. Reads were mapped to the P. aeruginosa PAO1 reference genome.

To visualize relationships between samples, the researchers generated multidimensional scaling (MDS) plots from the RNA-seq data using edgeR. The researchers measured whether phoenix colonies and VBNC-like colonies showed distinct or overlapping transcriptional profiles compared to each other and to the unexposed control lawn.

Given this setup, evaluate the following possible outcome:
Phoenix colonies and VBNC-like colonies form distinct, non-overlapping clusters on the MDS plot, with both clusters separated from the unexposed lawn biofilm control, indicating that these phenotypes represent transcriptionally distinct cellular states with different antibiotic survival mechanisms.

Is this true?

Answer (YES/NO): NO